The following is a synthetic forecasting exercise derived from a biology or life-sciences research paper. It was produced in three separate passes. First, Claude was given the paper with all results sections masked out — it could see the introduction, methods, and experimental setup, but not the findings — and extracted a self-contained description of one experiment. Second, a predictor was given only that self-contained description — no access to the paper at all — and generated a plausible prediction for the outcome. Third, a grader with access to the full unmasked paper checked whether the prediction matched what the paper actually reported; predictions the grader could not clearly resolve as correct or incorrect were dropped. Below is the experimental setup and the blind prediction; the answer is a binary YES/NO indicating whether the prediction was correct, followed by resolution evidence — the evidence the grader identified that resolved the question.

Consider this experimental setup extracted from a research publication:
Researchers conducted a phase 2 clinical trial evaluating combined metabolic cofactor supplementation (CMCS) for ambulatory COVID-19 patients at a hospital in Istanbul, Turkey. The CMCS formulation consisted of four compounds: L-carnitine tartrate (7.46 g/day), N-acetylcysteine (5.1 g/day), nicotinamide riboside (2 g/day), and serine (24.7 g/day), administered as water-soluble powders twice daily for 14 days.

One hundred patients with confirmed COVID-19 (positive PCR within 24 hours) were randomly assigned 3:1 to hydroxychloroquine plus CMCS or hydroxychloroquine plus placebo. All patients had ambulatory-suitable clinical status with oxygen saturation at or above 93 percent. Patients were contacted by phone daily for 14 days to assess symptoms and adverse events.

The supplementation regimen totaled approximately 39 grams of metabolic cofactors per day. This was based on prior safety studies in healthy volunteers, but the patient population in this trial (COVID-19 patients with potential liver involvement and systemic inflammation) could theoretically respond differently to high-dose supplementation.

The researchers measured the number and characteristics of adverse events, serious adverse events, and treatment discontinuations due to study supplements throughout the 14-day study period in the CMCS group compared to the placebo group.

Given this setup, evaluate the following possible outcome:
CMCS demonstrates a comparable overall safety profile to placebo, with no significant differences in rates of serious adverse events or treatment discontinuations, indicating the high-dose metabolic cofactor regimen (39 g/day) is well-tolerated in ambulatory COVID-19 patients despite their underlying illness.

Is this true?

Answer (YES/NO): YES